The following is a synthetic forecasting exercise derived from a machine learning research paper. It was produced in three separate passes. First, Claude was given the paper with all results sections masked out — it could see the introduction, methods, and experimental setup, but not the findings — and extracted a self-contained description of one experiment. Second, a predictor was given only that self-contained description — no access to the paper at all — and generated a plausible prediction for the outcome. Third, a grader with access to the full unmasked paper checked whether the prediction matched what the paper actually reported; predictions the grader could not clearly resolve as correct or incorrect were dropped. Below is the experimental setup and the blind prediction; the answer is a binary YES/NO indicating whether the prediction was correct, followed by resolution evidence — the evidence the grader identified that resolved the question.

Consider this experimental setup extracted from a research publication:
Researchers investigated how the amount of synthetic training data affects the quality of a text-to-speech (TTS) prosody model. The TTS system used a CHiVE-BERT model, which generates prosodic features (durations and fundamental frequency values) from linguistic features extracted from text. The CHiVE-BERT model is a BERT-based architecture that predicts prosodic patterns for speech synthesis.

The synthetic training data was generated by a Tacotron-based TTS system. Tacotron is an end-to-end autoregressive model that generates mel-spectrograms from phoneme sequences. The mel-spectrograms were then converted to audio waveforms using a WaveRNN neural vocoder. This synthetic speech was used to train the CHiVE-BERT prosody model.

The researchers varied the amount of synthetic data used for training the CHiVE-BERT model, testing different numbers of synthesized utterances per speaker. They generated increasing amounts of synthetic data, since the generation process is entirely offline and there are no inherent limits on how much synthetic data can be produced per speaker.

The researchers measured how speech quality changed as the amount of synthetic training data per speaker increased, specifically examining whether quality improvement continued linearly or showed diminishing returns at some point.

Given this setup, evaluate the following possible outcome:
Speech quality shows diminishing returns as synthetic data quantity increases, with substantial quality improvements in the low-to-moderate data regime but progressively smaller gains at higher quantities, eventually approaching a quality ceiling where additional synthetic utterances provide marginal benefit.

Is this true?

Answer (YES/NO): YES